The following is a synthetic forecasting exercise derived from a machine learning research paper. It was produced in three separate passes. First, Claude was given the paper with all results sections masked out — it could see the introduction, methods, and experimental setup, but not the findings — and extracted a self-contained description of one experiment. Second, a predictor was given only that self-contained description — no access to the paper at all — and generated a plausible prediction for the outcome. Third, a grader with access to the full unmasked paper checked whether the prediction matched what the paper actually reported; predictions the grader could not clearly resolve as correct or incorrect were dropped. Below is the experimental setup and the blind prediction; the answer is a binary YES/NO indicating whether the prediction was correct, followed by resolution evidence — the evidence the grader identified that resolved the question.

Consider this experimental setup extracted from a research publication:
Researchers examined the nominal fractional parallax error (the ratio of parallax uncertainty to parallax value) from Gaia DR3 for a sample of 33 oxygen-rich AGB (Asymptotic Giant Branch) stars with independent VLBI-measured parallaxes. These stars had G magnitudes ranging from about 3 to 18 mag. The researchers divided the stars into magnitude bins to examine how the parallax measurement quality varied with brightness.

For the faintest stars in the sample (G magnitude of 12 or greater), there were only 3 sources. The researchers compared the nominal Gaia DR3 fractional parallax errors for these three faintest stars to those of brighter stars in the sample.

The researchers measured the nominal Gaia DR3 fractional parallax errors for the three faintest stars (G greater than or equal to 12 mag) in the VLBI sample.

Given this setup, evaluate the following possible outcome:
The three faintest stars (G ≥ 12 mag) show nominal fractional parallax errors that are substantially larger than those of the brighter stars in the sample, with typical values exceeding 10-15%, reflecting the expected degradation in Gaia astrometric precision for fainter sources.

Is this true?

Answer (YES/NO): NO